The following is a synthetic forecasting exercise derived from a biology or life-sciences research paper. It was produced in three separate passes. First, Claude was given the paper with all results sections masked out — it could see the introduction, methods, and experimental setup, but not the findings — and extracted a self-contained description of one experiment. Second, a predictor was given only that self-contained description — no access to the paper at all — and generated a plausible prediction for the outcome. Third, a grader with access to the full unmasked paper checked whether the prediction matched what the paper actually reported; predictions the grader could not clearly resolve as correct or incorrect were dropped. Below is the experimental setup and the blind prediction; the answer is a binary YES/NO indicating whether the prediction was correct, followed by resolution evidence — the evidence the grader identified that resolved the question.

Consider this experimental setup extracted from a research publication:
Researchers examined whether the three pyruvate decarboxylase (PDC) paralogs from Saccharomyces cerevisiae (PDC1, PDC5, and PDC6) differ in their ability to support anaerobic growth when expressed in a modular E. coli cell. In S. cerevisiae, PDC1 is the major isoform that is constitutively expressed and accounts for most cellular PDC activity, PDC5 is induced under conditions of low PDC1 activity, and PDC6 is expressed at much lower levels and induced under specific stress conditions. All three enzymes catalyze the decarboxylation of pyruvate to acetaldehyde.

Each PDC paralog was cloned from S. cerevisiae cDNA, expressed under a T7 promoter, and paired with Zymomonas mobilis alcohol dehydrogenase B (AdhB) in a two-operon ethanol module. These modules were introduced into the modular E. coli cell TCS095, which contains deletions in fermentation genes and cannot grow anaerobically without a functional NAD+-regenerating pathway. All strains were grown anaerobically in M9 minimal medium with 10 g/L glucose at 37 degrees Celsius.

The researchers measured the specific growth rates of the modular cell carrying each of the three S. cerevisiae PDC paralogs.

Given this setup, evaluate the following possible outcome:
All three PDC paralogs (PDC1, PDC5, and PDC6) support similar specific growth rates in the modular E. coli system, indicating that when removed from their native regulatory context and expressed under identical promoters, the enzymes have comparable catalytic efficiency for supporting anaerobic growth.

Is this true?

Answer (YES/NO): NO